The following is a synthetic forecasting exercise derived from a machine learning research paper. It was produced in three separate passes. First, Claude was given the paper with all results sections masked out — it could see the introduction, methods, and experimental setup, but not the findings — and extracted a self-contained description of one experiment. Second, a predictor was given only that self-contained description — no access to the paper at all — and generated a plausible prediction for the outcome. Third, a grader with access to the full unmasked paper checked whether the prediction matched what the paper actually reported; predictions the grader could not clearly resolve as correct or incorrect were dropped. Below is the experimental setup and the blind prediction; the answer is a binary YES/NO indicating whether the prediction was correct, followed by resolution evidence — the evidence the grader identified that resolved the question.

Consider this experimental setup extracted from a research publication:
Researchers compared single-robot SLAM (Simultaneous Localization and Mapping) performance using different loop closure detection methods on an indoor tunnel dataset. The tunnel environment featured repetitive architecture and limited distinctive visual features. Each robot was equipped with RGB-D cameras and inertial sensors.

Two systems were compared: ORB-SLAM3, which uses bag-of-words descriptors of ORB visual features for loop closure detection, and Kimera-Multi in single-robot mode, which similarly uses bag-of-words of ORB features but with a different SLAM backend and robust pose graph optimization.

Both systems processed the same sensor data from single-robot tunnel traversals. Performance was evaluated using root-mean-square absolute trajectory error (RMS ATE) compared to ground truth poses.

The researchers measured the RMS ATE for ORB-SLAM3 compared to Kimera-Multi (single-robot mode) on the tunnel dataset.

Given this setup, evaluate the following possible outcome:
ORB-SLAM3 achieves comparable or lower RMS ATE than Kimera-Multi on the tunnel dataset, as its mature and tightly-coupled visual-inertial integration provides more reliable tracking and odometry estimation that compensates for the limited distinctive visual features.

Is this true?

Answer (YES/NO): NO